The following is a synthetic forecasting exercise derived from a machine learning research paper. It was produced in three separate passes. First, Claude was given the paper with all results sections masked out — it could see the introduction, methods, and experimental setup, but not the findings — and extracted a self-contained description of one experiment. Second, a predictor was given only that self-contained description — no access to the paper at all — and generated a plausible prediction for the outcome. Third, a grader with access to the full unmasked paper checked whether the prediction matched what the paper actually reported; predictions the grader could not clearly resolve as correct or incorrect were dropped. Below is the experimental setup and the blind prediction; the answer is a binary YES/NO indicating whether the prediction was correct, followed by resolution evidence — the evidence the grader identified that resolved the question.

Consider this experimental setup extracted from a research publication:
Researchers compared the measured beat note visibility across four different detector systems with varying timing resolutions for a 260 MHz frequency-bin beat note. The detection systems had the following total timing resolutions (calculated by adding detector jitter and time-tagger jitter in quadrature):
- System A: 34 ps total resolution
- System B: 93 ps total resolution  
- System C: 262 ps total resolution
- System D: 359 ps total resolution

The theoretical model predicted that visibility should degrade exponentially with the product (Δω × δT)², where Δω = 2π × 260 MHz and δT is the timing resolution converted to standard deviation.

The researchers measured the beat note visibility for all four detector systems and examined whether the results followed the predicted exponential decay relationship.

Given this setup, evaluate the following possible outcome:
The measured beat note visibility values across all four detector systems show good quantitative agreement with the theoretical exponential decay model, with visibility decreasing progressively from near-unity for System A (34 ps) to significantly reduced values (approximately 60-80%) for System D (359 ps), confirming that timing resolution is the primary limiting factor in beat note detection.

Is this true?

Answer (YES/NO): YES